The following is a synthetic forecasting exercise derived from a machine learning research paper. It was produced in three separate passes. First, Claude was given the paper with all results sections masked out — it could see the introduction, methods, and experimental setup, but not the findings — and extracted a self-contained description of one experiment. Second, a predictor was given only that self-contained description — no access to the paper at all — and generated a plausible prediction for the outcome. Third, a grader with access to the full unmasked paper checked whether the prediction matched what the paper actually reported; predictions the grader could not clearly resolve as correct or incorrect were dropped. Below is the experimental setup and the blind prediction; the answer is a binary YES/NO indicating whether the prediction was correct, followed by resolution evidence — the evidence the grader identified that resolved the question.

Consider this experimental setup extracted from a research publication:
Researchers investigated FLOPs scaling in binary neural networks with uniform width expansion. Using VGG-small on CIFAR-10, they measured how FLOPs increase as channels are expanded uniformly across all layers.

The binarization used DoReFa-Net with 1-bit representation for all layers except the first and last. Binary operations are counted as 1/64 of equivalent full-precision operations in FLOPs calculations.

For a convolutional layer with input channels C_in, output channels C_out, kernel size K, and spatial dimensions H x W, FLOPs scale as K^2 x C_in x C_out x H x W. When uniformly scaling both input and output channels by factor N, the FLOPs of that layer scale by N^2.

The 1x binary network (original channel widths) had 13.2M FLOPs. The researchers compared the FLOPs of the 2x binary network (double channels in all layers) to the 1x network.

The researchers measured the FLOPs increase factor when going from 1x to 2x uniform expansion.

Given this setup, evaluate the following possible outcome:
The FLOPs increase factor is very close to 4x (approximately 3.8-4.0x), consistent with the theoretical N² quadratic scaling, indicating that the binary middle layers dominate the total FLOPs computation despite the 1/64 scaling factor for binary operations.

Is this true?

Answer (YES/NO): NO